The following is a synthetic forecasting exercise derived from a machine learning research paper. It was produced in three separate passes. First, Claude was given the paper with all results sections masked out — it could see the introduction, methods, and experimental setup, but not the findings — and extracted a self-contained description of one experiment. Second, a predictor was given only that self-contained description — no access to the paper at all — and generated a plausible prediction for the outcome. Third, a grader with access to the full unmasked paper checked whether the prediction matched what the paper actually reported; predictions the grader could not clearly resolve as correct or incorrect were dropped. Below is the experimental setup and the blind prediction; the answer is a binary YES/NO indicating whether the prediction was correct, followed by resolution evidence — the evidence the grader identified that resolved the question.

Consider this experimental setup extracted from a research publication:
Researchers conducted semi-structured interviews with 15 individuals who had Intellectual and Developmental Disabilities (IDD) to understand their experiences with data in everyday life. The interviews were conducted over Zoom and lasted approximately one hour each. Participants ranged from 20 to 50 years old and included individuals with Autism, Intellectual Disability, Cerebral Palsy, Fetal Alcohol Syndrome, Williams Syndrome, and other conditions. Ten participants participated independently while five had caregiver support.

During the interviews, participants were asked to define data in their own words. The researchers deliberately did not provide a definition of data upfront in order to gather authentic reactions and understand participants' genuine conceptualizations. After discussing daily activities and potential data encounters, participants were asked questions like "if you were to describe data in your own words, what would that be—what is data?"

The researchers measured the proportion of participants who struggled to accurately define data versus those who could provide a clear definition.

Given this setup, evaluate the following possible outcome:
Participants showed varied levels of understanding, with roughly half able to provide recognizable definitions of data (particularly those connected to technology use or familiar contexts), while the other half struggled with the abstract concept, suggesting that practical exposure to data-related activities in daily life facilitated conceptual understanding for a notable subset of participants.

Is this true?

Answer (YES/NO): NO